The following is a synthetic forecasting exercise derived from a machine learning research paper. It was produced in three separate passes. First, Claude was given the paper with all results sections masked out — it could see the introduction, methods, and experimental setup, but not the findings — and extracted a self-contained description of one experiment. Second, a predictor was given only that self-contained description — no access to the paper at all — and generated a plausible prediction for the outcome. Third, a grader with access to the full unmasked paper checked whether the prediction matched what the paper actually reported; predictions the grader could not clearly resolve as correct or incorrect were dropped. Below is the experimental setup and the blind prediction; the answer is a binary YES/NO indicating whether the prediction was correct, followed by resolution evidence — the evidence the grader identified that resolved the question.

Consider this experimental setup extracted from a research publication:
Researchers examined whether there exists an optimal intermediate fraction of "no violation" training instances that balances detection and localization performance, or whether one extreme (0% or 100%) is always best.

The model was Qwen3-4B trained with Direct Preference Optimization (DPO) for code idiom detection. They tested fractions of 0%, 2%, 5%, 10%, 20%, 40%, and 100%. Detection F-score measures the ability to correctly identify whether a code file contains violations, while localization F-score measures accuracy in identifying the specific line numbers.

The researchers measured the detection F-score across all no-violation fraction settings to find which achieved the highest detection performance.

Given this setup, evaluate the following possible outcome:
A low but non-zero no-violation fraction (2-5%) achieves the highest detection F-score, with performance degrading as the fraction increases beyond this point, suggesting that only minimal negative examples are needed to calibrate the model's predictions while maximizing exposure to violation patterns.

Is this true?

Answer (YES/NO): YES